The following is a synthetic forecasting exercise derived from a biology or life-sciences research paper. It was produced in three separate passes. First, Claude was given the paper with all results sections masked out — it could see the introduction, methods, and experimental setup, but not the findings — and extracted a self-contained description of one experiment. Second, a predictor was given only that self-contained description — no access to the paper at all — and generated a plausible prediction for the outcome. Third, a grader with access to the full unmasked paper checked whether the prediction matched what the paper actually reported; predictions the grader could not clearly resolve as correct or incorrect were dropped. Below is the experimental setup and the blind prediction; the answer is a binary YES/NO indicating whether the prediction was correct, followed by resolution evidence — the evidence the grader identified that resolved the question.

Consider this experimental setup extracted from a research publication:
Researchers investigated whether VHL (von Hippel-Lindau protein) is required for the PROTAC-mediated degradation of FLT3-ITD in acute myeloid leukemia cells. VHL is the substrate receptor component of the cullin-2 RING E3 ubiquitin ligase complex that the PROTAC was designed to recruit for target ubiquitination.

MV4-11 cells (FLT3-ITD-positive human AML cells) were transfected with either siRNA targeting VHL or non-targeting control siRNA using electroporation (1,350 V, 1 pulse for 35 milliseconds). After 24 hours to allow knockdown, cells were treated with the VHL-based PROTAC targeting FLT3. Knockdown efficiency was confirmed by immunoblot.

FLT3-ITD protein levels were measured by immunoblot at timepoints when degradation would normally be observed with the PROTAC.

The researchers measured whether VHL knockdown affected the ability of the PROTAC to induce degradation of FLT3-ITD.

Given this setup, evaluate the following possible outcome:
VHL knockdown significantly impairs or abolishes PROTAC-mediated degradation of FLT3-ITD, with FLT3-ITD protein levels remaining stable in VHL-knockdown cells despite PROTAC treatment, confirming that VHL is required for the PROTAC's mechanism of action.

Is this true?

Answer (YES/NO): YES